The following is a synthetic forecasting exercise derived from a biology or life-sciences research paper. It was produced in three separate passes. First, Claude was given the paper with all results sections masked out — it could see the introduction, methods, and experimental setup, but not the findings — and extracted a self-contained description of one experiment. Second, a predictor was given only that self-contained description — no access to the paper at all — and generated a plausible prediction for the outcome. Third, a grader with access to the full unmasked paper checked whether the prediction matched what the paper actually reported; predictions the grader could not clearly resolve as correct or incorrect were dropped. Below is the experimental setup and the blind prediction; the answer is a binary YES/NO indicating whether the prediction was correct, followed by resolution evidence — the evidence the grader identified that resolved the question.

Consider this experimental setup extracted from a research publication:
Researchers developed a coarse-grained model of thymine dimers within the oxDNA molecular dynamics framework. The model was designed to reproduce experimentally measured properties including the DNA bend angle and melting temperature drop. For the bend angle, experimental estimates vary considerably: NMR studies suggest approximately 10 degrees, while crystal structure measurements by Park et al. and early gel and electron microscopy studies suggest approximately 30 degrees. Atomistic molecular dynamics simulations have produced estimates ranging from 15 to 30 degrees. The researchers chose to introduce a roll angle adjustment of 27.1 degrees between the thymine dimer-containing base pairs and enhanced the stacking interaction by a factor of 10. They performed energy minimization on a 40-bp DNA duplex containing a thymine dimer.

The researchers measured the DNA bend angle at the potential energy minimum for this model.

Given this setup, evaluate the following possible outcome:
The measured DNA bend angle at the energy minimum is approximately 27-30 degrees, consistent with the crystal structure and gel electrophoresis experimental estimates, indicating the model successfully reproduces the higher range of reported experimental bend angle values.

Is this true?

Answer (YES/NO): NO